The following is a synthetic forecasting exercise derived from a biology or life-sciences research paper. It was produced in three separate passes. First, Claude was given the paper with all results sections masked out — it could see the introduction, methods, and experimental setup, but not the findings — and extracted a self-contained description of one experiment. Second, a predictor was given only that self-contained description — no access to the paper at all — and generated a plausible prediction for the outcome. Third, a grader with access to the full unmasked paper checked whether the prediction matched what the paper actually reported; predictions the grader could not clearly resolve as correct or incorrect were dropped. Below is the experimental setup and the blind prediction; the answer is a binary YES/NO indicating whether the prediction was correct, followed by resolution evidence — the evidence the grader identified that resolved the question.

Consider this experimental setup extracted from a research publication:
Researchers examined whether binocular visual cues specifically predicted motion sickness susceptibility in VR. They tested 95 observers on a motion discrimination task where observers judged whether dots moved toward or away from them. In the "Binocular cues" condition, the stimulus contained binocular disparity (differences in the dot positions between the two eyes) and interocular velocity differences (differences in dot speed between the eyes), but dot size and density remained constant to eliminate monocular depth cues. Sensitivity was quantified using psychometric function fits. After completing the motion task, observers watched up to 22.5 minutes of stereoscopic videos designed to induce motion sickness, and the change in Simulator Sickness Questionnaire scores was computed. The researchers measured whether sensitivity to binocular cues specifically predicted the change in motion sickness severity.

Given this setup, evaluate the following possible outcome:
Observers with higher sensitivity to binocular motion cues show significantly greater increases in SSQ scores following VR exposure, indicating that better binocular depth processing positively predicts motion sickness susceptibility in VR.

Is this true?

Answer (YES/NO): NO